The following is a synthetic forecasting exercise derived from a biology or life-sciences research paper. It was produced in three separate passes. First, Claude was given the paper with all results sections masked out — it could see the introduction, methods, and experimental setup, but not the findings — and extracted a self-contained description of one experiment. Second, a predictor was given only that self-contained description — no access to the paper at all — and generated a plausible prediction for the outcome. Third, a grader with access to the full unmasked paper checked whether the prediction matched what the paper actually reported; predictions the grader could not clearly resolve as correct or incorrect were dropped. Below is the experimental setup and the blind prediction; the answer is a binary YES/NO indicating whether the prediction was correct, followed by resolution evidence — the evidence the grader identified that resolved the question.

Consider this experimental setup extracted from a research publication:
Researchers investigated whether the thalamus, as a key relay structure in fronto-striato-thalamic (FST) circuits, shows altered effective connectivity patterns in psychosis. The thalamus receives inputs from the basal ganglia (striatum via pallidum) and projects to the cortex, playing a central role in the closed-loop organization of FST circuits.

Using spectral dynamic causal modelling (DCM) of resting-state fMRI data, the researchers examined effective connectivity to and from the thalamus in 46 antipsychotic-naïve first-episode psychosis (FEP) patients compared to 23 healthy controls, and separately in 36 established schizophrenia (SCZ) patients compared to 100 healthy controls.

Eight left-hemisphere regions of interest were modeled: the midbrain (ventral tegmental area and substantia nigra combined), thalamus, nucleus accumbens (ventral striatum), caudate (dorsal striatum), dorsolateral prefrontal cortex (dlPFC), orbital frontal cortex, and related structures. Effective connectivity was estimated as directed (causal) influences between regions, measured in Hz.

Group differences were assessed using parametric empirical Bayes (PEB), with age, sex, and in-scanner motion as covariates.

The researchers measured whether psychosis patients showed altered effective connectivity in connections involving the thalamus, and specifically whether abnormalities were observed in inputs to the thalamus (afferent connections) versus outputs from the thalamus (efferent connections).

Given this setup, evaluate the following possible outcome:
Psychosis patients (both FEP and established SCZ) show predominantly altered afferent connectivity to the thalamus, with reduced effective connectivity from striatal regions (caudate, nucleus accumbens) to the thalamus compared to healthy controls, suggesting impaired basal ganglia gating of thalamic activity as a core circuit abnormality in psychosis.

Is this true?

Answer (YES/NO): NO